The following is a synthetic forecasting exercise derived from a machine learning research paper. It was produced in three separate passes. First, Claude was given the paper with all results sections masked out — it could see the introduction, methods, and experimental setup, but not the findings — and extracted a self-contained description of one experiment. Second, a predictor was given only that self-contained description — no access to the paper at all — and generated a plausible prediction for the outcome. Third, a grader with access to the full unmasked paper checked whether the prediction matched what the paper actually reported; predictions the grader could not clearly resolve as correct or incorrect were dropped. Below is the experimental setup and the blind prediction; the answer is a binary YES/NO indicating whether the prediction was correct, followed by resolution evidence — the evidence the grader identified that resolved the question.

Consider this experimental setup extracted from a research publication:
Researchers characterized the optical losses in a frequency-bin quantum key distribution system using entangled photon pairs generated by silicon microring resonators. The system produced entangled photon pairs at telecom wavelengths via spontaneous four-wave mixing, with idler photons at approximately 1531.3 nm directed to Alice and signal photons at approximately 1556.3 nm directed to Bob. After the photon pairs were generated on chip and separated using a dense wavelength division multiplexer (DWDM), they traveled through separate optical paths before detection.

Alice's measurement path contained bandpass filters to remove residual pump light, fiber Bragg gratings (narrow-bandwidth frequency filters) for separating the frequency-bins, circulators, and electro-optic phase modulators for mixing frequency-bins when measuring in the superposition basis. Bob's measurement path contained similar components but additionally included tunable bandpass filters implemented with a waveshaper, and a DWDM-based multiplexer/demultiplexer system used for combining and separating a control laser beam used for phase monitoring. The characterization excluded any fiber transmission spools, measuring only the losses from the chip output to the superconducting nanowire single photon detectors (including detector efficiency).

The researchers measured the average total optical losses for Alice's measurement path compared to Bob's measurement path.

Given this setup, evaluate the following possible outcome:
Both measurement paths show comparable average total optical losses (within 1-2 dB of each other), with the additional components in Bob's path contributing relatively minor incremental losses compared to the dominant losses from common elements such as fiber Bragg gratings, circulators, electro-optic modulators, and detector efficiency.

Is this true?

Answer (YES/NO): NO